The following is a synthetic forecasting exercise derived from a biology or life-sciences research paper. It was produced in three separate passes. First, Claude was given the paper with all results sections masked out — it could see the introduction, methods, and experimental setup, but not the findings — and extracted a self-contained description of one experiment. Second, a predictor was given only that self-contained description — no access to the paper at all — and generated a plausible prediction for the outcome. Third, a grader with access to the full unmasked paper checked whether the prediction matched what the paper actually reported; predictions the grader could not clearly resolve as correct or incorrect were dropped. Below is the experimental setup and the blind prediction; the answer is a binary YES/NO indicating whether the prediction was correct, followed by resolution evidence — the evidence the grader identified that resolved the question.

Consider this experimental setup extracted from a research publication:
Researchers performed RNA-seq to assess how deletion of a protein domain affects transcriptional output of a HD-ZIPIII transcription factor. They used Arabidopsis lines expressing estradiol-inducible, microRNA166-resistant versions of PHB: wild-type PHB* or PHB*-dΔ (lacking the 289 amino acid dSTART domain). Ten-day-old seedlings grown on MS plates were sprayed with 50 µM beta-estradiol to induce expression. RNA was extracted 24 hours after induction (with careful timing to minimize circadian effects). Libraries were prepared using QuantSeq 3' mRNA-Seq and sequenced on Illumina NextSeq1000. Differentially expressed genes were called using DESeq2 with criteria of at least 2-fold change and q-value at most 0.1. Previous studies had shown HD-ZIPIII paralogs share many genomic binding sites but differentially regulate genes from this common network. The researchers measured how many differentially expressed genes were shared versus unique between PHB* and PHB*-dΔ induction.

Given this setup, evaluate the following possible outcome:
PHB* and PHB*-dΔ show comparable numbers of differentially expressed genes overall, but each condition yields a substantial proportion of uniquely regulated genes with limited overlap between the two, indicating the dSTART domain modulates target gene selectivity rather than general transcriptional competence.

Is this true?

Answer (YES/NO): NO